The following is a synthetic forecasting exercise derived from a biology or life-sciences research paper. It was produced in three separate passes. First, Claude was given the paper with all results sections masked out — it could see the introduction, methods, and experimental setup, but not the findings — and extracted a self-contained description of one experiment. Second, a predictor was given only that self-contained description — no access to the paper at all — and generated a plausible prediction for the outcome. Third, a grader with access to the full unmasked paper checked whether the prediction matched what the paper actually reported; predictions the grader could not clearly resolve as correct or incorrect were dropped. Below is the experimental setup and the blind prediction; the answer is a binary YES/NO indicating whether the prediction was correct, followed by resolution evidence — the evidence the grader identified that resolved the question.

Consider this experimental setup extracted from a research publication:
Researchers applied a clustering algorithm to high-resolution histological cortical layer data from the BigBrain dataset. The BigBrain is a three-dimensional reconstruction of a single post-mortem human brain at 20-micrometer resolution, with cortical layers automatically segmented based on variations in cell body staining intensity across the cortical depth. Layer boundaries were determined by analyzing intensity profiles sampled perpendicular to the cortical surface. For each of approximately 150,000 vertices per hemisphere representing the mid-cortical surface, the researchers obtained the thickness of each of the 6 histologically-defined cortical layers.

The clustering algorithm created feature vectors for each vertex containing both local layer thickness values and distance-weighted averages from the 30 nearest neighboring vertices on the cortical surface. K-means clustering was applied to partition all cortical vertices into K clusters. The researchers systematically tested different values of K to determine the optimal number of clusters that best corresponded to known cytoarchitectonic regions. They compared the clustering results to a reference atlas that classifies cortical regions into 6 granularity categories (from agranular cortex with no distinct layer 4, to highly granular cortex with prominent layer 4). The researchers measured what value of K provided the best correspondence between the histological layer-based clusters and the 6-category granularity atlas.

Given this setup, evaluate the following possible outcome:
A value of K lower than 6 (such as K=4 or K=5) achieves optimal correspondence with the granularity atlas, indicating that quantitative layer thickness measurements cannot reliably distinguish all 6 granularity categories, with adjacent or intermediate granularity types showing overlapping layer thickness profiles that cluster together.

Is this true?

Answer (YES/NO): NO